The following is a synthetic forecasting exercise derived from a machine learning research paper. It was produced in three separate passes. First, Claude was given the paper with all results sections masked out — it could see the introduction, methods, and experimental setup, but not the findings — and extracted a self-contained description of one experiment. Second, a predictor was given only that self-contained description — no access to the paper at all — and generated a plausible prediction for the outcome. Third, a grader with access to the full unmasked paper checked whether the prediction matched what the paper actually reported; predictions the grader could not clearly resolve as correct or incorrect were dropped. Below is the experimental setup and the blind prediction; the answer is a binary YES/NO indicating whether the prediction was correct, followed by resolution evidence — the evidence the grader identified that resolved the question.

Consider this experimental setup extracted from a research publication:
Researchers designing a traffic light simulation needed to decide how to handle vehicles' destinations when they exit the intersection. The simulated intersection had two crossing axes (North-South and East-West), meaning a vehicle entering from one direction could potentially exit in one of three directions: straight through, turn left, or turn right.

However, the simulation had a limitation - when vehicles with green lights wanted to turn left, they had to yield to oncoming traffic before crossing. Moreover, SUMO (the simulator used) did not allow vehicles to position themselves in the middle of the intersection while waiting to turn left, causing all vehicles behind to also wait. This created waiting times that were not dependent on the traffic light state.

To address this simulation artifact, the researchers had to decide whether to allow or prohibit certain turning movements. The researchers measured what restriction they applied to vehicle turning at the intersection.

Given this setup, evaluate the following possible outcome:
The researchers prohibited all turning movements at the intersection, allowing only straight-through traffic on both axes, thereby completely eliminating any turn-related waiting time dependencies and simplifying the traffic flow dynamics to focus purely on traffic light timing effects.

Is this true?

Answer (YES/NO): NO